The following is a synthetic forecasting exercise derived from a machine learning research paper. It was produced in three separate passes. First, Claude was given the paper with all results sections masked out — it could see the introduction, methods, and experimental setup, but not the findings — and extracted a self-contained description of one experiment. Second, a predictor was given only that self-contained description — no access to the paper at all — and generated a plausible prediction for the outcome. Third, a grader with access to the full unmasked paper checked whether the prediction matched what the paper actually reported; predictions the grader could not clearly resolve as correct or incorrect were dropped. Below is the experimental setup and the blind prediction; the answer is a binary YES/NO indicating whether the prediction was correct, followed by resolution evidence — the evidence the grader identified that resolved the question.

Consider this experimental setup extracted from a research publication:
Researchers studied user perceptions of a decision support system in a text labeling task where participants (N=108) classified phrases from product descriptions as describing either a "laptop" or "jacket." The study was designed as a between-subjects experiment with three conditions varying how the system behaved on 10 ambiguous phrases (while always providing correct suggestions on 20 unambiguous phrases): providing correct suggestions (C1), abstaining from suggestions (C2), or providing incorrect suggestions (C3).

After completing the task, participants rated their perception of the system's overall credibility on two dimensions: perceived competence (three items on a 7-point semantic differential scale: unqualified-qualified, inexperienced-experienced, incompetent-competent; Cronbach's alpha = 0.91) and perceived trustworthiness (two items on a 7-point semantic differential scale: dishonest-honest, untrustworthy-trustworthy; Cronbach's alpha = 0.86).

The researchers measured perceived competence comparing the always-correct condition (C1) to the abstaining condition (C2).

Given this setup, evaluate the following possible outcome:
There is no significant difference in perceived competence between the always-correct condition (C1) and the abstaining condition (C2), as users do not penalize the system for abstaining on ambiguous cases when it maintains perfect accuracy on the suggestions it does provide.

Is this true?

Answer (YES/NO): YES